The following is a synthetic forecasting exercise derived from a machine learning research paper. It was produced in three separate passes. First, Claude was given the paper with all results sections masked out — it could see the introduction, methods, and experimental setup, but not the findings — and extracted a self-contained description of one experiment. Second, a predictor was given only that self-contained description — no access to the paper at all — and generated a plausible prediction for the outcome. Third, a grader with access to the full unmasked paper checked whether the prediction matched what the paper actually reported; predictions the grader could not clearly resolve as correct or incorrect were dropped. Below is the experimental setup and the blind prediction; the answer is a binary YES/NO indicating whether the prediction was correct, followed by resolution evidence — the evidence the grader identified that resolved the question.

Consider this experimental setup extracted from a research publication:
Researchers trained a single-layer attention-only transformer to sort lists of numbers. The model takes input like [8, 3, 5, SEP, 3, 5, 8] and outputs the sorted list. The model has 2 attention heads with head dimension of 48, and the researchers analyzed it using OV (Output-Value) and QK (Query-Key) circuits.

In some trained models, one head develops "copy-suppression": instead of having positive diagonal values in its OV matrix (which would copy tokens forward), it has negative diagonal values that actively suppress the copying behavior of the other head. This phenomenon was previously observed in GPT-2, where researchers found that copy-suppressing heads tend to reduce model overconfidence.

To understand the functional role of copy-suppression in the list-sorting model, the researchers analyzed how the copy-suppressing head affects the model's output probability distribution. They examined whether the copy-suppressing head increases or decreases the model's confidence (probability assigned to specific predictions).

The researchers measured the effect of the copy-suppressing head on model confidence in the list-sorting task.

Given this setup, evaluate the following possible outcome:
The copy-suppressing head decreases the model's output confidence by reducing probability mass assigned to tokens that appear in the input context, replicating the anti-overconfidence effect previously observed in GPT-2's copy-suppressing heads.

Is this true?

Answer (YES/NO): NO